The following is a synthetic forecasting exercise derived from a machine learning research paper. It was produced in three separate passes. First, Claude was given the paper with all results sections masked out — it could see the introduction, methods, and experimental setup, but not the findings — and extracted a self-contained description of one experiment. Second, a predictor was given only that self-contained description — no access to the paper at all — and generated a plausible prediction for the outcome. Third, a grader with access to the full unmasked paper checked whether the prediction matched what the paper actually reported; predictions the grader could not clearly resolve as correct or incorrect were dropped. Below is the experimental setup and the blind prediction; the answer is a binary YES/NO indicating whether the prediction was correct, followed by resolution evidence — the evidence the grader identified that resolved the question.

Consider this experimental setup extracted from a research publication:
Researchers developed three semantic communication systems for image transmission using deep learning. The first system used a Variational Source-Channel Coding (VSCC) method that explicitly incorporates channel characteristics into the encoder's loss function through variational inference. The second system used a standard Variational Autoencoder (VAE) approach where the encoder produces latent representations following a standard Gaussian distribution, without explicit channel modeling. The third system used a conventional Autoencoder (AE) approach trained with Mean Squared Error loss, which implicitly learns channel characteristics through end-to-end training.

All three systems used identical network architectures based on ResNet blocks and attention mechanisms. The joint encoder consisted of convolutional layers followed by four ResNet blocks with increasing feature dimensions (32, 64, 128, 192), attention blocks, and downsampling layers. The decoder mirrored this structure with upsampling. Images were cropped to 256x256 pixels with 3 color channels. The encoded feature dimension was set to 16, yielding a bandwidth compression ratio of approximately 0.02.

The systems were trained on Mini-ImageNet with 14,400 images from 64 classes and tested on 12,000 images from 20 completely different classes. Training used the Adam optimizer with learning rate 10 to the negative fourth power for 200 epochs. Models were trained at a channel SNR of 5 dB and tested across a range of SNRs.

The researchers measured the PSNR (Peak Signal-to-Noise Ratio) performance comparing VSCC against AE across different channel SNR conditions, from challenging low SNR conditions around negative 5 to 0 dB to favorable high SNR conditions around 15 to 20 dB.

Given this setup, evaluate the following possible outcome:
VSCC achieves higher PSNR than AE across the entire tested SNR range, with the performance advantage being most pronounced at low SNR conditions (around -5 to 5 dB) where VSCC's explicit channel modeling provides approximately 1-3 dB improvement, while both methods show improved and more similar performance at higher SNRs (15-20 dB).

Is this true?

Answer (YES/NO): NO